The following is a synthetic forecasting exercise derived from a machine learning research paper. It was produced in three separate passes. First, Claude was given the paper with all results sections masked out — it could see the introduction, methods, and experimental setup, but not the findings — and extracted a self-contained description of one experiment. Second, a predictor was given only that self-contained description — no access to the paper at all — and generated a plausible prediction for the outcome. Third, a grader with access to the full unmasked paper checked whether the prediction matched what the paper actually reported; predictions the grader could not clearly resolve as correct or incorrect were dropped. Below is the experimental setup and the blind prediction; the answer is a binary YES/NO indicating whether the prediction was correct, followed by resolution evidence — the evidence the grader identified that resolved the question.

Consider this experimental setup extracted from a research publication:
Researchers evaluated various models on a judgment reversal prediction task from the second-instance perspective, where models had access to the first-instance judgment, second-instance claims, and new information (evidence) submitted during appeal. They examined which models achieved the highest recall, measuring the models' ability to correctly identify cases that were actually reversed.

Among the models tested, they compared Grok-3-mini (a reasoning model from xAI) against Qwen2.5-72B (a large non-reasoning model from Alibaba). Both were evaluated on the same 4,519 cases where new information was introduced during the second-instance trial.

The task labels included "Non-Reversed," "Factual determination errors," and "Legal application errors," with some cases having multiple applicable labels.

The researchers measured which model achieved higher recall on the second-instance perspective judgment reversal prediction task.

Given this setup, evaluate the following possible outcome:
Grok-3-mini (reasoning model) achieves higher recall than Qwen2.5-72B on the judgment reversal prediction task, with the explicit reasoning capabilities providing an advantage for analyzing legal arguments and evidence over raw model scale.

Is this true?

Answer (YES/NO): YES